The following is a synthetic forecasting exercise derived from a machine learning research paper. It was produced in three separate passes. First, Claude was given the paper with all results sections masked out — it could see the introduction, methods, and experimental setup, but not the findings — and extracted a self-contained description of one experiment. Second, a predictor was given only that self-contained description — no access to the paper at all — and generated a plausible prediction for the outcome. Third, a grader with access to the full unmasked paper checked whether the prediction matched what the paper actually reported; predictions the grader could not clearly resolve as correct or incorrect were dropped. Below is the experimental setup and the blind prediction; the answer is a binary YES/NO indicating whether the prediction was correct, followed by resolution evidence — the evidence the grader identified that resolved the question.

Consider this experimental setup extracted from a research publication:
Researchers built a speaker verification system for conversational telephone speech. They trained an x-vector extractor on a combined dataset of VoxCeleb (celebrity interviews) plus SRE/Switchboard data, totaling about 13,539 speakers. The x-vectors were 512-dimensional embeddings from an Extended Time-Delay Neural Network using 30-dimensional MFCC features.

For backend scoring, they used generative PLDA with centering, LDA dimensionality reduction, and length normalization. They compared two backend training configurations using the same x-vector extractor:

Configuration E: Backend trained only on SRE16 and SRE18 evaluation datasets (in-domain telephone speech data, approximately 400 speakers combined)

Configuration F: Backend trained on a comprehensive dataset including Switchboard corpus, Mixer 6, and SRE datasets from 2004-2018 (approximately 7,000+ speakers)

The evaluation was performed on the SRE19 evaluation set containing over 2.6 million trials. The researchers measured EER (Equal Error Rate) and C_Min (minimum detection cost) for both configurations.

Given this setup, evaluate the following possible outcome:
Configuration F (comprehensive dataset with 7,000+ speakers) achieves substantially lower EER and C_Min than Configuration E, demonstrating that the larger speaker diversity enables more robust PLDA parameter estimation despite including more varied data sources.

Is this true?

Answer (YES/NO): NO